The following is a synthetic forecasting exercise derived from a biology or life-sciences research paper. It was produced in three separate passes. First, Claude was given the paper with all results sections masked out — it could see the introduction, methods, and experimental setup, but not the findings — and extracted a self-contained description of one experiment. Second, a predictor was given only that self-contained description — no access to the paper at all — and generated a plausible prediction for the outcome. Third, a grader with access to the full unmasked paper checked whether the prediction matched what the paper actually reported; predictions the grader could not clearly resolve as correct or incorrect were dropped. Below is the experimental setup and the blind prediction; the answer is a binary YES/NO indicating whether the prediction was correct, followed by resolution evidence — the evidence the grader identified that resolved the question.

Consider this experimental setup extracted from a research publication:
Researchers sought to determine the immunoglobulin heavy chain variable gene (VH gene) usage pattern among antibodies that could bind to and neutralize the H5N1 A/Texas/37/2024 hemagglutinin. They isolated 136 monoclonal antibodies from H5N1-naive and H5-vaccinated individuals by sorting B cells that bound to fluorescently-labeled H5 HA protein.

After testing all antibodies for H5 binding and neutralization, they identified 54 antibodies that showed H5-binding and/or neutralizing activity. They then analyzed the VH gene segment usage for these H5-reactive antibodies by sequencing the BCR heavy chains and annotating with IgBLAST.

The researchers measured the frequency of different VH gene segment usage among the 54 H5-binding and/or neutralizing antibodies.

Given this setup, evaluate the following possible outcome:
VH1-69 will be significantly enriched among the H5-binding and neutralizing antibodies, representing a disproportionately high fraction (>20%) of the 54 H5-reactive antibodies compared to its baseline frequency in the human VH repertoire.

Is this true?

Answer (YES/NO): YES